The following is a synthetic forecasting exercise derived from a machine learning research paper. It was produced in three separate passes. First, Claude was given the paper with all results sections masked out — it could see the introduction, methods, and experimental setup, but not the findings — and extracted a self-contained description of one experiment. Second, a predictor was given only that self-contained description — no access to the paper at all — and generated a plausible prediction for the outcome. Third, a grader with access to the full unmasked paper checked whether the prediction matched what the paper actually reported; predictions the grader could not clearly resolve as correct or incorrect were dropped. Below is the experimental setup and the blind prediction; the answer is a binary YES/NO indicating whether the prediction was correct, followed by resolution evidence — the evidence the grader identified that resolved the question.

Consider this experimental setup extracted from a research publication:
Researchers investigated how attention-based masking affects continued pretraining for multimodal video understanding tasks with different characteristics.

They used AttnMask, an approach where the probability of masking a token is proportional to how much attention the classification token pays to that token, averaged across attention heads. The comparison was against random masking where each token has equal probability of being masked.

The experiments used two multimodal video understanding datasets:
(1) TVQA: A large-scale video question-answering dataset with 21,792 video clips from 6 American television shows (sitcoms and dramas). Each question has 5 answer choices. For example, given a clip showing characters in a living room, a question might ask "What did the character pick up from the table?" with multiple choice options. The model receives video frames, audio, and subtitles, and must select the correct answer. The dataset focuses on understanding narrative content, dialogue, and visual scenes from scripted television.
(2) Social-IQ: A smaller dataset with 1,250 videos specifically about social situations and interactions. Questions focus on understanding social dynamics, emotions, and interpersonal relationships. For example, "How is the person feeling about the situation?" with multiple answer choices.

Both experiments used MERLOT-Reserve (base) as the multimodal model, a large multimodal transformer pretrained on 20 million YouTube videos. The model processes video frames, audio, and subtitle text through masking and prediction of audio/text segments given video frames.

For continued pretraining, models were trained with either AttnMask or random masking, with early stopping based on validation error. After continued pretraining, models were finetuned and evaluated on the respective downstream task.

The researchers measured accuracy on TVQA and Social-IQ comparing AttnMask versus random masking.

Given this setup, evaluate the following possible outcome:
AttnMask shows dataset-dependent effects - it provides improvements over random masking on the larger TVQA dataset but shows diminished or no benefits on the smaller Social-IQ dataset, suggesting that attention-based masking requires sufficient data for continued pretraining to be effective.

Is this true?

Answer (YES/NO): YES